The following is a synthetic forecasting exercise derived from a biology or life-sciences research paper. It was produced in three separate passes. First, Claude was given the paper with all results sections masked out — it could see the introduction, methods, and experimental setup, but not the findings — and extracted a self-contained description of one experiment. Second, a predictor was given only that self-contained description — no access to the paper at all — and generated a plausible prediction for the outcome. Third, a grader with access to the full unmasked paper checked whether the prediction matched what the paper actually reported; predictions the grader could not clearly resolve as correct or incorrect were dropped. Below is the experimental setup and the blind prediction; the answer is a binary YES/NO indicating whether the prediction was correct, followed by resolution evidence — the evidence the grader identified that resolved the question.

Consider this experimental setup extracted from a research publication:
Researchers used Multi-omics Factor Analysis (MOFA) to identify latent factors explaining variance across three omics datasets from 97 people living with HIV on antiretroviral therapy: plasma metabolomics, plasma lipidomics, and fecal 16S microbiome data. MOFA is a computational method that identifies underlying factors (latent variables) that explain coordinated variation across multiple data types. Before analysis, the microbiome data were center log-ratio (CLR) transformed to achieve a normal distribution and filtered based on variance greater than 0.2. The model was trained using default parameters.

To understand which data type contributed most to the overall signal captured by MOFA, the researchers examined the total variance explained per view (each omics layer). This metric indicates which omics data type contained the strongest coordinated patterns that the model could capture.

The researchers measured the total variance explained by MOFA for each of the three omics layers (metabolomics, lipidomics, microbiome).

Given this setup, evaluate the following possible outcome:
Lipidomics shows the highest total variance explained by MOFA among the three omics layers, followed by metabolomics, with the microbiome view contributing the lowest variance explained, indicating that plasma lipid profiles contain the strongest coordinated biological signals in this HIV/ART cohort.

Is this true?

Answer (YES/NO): YES